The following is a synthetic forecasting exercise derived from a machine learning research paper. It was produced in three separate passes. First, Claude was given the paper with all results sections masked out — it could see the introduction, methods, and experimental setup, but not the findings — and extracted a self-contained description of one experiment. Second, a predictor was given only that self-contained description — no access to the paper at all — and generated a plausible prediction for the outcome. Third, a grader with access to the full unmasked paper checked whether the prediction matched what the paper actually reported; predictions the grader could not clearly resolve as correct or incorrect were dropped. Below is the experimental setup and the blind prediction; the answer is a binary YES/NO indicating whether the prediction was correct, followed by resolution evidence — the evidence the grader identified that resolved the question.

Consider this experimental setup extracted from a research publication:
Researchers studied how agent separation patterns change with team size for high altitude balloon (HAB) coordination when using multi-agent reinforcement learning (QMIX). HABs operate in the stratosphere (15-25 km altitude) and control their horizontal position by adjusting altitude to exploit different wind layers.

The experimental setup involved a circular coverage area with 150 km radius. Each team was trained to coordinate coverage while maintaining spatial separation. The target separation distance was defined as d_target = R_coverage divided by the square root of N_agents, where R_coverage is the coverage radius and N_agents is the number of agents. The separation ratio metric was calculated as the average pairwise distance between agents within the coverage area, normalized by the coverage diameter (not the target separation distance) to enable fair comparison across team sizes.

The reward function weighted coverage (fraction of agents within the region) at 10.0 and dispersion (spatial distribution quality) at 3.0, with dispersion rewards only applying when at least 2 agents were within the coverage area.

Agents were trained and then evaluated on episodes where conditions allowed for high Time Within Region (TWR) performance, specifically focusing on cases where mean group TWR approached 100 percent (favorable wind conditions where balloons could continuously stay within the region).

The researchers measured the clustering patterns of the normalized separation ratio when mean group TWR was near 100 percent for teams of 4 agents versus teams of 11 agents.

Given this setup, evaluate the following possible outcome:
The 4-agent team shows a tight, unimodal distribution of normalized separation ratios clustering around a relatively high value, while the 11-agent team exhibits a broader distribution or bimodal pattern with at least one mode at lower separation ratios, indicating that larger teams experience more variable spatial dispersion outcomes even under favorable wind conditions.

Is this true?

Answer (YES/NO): NO